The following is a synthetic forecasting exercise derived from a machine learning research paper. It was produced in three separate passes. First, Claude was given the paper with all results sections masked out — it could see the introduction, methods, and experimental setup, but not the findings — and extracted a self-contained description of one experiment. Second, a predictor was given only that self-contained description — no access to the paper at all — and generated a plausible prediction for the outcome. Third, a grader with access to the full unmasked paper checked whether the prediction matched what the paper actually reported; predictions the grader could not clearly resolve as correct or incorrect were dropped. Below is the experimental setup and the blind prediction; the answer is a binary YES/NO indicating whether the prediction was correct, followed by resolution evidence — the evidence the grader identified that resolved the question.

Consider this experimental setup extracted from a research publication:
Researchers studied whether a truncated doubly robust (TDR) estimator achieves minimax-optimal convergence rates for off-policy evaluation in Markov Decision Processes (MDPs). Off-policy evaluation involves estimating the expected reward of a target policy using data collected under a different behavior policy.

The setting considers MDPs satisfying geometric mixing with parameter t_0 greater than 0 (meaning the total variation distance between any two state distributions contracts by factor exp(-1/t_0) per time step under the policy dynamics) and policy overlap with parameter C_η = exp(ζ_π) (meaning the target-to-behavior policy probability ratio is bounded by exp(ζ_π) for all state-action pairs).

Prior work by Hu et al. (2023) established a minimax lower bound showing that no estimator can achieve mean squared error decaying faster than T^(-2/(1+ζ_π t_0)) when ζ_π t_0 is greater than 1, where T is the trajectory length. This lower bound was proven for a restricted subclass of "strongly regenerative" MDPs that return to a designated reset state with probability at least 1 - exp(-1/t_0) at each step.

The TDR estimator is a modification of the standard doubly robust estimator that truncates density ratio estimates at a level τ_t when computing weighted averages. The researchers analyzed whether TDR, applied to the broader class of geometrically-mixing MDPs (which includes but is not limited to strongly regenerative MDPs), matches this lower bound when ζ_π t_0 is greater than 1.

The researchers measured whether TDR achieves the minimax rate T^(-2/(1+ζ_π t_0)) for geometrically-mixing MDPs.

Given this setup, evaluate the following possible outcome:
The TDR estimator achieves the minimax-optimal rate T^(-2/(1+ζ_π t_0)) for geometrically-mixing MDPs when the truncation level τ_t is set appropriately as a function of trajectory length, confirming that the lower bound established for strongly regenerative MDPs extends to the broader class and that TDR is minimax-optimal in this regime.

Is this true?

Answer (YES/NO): YES